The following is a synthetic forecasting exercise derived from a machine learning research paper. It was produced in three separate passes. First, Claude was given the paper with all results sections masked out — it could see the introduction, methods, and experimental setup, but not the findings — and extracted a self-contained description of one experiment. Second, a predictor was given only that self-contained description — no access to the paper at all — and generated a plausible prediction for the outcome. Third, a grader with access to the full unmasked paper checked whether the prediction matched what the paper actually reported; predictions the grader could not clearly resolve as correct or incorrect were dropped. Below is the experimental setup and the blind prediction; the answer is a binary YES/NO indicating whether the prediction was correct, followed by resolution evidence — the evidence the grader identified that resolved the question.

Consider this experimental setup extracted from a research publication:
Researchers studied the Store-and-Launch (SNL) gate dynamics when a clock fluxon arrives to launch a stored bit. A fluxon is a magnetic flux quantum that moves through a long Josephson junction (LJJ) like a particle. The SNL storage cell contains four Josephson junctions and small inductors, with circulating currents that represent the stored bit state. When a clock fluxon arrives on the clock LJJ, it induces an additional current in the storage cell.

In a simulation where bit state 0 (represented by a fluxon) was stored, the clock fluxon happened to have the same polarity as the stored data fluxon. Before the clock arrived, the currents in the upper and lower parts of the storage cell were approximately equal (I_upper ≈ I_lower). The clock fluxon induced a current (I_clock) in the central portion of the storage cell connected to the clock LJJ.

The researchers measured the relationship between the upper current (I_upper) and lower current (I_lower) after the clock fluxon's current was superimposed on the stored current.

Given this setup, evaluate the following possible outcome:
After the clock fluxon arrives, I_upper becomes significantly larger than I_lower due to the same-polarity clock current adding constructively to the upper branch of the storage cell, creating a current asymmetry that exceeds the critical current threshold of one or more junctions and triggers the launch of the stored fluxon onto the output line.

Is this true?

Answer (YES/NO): YES